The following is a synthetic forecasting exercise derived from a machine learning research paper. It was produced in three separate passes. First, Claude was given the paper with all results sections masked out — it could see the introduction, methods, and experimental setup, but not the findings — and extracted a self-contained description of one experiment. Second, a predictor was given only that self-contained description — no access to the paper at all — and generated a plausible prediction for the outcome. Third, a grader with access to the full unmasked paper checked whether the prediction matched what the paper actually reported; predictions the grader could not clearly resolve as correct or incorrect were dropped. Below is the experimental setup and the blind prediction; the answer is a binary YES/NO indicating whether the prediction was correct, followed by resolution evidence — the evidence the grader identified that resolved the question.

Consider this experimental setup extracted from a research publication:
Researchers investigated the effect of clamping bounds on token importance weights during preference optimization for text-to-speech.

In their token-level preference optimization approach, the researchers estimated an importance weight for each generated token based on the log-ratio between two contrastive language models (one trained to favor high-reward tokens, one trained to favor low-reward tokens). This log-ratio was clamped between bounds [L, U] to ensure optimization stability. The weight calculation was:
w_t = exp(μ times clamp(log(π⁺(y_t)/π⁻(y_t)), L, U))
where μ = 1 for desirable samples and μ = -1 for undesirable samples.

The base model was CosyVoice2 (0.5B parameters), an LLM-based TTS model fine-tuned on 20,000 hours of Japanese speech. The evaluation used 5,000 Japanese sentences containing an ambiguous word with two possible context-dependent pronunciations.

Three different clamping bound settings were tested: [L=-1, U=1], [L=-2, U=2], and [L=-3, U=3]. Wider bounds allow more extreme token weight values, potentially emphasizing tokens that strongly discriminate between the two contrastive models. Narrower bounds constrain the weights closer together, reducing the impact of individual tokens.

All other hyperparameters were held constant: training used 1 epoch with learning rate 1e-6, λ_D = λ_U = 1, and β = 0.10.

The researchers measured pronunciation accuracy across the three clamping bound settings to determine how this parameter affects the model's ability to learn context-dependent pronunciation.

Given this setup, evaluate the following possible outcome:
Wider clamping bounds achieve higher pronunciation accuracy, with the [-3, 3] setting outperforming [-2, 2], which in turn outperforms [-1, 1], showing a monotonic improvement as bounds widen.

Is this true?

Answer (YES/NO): NO